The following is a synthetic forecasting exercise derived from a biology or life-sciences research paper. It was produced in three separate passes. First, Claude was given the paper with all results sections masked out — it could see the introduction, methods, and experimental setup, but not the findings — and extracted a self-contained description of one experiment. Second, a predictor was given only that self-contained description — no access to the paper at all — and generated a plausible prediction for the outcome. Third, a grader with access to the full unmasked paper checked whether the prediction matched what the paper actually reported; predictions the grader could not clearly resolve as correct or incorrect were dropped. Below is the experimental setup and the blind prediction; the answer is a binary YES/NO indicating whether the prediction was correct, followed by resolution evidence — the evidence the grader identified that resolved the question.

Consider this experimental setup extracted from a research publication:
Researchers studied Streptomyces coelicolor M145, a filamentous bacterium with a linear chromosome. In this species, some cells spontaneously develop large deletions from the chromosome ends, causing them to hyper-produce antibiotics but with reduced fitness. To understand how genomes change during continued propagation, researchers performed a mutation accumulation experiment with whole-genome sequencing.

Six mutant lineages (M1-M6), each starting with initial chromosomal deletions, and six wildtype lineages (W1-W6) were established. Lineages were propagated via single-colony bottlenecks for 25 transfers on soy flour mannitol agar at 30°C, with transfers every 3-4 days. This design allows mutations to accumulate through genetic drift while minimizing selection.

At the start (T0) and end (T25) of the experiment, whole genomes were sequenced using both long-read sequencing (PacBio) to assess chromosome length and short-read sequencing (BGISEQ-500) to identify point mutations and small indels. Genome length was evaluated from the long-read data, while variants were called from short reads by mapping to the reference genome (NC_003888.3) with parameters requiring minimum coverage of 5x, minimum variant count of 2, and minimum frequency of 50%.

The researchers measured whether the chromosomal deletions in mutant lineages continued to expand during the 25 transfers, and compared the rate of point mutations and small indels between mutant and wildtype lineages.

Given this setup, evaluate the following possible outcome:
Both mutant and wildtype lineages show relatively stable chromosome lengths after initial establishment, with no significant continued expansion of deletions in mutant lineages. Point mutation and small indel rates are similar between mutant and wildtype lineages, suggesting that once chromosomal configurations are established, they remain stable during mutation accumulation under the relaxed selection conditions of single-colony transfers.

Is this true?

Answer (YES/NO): NO